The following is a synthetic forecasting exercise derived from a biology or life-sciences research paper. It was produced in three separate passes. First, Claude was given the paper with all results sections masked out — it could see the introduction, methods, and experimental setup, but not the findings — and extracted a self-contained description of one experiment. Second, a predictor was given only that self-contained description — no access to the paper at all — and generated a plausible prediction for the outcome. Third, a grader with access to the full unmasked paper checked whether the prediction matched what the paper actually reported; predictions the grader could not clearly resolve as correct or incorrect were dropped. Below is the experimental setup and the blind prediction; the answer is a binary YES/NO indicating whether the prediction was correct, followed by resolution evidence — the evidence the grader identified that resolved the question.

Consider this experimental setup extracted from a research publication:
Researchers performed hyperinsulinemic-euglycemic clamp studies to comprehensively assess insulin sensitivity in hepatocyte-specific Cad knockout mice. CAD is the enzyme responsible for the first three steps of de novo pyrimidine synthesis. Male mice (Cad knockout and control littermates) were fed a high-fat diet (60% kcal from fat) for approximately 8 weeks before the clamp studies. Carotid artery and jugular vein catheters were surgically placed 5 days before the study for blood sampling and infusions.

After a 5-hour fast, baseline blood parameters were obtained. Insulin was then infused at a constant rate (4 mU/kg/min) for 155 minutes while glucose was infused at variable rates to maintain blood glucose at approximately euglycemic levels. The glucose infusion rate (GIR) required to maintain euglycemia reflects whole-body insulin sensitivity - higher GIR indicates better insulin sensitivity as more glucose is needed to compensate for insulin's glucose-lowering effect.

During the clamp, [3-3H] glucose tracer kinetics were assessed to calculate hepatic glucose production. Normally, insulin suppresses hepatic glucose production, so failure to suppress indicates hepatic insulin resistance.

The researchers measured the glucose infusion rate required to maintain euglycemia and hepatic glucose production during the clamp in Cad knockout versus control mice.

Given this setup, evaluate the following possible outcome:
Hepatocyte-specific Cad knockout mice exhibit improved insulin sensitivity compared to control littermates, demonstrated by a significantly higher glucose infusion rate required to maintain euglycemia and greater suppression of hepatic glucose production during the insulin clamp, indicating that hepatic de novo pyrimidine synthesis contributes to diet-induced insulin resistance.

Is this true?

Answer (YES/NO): NO